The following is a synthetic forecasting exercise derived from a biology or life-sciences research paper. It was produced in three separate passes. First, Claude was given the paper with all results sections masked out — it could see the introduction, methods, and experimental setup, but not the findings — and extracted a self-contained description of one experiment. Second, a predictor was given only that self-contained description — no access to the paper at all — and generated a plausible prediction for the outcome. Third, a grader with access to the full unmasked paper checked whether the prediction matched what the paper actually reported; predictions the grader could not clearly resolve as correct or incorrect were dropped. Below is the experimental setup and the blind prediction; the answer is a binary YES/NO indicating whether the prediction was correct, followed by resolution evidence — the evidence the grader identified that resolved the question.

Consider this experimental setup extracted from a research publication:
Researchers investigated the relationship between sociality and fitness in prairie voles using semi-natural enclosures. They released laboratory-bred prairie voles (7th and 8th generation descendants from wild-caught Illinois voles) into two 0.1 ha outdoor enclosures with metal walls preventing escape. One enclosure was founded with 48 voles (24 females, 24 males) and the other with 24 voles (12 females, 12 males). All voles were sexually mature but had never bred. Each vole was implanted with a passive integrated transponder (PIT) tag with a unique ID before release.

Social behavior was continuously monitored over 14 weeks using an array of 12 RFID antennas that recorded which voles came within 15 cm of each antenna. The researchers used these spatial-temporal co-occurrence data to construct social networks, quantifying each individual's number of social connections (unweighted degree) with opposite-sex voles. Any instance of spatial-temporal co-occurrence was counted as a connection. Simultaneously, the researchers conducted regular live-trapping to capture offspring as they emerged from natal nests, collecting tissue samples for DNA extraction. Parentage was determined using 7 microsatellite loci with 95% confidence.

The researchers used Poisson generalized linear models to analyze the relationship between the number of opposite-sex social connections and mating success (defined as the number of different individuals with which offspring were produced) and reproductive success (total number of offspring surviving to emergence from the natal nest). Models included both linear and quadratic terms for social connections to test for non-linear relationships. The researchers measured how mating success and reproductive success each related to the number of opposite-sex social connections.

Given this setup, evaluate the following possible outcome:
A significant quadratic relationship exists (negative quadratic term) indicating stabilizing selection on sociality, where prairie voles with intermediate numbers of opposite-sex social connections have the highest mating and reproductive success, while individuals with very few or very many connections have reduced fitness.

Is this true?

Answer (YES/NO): NO